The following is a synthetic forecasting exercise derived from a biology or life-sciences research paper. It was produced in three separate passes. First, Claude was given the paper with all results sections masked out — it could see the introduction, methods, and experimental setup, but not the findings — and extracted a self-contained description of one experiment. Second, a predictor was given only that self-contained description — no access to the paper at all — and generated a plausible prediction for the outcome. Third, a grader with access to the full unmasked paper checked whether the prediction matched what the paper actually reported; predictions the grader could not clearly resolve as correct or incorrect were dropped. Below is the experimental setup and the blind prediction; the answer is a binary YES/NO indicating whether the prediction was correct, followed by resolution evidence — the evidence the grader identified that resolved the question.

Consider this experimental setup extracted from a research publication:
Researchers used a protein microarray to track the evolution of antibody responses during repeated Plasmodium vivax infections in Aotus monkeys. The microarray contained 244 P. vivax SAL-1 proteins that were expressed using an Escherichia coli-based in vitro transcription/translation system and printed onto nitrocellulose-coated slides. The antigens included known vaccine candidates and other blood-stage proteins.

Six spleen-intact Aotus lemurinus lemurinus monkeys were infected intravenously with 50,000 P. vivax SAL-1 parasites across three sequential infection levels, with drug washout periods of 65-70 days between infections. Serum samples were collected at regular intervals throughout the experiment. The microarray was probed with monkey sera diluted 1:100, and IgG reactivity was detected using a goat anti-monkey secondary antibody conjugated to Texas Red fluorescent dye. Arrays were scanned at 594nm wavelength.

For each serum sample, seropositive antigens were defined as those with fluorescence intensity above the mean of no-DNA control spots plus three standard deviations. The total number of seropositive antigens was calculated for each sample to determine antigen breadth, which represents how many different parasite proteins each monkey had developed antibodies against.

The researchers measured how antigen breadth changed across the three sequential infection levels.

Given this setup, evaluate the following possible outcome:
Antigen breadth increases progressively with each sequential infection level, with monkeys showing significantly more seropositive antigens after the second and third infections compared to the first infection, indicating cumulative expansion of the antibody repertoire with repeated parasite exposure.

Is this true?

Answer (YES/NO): NO